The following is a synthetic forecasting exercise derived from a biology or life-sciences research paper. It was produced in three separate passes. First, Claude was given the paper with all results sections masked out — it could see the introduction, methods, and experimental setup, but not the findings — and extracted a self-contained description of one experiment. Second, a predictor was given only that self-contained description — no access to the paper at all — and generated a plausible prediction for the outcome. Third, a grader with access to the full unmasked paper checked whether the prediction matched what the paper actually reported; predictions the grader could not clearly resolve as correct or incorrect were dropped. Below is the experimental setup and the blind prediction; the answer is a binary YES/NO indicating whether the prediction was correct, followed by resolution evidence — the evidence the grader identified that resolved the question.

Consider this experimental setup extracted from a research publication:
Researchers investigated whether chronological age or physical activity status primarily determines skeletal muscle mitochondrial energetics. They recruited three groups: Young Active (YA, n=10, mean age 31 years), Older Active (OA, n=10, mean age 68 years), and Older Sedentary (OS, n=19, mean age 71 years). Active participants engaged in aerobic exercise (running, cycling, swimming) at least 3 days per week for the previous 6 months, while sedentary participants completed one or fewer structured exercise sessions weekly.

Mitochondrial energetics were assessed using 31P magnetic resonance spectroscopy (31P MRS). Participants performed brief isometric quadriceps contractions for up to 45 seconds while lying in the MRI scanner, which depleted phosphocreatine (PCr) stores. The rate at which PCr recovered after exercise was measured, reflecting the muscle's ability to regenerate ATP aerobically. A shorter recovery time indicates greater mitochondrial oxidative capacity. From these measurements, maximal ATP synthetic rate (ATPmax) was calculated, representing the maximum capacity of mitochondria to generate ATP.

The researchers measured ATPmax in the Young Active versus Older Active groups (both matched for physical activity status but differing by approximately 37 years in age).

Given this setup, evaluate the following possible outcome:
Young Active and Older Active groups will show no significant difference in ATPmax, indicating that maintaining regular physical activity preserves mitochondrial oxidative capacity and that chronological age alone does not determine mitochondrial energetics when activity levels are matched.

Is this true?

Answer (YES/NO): YES